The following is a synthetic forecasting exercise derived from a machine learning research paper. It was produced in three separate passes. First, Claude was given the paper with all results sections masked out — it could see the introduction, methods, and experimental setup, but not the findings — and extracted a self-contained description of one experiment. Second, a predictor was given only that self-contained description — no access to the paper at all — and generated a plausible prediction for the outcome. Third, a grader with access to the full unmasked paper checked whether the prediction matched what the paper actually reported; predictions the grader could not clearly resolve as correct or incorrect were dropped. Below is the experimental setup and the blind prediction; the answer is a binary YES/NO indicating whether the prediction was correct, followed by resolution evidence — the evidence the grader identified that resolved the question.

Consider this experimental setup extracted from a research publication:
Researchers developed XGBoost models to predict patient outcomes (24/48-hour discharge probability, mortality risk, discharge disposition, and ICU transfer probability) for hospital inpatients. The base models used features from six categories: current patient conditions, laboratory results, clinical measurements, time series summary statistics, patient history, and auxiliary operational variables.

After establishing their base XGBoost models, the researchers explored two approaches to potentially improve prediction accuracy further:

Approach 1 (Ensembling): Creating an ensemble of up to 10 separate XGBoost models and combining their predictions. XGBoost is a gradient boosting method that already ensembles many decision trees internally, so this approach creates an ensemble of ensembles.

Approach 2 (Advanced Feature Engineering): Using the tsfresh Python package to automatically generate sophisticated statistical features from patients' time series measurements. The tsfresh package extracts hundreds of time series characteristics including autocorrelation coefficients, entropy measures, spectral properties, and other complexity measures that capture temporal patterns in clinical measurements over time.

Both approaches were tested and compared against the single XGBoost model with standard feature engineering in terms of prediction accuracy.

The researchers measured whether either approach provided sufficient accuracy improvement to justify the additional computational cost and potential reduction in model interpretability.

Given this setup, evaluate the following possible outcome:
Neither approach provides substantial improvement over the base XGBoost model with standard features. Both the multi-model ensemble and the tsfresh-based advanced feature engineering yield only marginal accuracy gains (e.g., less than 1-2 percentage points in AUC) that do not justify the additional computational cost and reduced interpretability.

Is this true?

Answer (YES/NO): YES